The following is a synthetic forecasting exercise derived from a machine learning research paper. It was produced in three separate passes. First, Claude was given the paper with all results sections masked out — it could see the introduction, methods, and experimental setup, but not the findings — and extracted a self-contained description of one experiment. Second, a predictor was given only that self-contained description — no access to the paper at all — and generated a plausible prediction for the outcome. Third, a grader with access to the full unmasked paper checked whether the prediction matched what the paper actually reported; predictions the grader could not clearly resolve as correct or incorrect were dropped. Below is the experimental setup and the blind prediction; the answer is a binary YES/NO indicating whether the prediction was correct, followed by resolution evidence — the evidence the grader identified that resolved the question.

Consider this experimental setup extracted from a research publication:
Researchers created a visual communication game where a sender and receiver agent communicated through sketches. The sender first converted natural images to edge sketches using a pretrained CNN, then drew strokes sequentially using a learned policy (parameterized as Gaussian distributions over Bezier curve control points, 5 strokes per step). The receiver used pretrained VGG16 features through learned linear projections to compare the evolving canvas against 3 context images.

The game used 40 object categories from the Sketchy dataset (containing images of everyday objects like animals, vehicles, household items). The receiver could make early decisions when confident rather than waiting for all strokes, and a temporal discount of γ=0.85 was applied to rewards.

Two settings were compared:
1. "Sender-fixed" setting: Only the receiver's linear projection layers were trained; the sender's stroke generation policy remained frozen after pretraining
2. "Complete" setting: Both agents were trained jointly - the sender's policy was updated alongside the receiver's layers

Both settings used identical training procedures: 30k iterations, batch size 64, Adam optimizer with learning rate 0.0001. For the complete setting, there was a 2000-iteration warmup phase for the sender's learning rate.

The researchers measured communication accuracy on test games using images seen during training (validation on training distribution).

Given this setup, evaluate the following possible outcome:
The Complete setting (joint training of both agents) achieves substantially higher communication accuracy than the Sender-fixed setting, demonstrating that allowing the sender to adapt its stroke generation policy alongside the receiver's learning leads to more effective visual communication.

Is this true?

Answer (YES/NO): NO